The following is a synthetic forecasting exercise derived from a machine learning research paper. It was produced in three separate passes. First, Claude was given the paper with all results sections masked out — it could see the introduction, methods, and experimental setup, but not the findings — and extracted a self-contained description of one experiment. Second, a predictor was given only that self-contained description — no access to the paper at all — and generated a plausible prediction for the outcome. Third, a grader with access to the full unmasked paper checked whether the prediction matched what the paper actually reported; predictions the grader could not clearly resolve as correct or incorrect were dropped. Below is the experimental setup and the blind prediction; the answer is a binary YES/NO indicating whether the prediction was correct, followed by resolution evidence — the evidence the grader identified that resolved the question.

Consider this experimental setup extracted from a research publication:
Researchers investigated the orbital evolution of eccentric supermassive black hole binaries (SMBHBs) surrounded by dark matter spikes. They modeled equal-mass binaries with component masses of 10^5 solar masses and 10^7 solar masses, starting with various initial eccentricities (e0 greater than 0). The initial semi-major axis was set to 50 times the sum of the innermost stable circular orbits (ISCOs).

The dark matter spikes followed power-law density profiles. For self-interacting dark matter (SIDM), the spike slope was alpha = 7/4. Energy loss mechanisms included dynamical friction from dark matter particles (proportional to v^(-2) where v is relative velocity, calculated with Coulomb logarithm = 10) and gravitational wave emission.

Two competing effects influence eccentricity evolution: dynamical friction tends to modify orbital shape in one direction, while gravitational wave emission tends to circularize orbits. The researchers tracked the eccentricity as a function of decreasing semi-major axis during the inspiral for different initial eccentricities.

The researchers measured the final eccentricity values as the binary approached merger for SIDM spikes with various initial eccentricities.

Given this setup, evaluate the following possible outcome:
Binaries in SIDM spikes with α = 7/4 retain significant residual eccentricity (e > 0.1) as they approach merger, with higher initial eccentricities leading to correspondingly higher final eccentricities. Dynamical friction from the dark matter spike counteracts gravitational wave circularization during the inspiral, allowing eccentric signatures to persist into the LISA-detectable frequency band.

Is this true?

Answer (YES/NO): NO